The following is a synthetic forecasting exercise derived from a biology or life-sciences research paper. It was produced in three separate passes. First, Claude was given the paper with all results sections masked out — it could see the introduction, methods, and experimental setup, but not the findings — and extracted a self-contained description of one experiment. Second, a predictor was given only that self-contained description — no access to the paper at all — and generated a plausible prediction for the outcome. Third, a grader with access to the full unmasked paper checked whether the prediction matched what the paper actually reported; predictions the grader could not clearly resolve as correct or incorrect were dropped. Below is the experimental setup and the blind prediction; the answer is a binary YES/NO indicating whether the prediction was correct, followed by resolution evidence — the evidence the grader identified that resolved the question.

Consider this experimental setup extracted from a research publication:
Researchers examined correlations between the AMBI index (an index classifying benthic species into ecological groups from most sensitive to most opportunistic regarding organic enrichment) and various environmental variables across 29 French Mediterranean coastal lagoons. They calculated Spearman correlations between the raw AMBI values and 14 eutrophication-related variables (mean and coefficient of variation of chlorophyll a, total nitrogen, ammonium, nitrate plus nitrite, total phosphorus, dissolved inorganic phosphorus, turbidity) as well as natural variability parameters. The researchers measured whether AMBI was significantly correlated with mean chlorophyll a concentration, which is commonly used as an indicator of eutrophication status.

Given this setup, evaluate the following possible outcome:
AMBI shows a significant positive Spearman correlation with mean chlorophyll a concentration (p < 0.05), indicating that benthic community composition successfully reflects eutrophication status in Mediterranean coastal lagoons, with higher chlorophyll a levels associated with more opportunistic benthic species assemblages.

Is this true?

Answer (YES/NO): NO